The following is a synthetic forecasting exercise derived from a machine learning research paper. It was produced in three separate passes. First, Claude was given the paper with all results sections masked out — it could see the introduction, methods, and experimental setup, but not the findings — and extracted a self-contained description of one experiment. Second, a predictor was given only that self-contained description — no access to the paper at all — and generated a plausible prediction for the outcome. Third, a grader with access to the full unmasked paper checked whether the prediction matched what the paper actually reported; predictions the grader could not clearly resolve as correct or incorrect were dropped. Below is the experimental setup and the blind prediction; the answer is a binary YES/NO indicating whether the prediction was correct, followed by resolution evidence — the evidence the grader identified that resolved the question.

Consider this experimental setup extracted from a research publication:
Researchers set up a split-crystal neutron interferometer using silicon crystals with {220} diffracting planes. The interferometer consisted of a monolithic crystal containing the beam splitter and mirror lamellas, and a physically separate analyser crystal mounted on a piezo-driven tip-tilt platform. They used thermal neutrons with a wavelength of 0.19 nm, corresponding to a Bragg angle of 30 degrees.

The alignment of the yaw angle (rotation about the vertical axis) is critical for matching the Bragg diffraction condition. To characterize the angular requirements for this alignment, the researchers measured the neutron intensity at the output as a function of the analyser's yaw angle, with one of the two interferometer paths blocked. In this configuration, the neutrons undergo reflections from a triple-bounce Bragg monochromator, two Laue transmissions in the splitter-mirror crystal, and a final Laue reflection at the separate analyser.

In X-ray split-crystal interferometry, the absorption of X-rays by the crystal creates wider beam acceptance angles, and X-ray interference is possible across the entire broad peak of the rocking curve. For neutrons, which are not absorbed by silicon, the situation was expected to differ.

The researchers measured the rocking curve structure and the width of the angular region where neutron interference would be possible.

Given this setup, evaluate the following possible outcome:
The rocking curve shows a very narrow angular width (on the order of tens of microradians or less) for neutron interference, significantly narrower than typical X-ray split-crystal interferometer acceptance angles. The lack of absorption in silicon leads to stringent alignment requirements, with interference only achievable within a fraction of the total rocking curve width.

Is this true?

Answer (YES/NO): YES